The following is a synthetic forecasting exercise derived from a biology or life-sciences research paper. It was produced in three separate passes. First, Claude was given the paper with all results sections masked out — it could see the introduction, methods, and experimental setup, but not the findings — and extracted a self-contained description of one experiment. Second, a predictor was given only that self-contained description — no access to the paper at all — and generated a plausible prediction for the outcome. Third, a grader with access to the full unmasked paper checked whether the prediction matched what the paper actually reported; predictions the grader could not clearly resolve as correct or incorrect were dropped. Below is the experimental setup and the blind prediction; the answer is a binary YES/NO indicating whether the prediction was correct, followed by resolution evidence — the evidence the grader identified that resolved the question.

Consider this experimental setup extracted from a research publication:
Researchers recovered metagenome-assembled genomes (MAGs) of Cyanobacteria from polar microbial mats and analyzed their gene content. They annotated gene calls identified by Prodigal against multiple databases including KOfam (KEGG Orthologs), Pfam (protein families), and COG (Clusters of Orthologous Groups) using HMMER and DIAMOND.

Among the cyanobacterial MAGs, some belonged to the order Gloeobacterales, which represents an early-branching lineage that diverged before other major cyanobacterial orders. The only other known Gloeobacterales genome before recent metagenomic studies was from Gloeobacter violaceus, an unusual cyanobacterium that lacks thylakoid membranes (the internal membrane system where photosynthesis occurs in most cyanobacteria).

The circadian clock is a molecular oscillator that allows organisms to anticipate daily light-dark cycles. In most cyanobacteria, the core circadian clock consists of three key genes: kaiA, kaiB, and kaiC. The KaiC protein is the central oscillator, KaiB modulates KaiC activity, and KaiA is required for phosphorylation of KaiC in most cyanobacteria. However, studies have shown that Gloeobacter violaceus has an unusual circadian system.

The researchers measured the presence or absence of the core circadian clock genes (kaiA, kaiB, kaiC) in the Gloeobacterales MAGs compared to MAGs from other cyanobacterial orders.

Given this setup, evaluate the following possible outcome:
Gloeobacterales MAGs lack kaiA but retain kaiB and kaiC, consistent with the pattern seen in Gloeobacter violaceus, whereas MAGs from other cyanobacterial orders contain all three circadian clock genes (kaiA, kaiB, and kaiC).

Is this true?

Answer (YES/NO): NO